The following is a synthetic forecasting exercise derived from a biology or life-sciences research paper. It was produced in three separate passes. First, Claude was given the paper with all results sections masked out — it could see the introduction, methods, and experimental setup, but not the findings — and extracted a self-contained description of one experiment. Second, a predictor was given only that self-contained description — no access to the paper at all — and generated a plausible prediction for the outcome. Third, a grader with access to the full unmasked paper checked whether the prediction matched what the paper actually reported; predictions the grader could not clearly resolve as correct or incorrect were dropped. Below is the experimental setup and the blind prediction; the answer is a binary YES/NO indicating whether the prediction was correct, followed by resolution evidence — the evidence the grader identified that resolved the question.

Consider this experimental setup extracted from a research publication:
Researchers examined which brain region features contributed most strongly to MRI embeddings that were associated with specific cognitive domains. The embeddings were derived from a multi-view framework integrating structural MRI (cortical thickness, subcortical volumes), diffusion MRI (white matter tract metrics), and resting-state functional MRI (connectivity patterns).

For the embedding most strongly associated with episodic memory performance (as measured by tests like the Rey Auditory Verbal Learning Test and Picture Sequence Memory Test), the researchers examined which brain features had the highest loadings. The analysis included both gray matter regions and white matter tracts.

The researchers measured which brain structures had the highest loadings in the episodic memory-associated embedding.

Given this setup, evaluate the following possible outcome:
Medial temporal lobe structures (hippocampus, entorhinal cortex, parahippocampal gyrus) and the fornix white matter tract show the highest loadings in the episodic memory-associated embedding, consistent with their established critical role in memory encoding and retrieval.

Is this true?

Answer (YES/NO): NO